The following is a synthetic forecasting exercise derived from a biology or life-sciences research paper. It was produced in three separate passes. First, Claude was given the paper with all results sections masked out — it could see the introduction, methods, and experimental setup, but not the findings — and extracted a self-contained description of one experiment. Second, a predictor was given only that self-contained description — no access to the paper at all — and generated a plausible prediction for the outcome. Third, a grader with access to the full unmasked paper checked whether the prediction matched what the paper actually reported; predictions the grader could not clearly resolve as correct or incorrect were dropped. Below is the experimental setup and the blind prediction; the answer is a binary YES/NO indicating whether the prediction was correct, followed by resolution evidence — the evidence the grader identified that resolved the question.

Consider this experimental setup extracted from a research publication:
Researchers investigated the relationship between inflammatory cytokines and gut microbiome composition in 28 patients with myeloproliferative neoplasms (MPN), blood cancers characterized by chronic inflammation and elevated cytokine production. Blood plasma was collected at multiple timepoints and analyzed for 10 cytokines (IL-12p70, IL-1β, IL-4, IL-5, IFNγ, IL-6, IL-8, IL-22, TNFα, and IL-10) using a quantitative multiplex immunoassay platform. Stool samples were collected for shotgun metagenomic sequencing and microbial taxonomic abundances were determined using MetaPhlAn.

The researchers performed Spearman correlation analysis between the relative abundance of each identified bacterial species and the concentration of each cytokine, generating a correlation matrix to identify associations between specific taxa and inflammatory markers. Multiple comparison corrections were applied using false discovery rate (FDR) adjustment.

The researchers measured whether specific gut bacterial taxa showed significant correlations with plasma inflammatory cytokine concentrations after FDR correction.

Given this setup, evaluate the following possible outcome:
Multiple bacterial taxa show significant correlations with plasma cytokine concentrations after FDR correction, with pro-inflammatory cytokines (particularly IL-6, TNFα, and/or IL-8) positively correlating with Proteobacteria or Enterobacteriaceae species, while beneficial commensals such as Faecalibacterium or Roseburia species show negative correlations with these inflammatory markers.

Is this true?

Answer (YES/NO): NO